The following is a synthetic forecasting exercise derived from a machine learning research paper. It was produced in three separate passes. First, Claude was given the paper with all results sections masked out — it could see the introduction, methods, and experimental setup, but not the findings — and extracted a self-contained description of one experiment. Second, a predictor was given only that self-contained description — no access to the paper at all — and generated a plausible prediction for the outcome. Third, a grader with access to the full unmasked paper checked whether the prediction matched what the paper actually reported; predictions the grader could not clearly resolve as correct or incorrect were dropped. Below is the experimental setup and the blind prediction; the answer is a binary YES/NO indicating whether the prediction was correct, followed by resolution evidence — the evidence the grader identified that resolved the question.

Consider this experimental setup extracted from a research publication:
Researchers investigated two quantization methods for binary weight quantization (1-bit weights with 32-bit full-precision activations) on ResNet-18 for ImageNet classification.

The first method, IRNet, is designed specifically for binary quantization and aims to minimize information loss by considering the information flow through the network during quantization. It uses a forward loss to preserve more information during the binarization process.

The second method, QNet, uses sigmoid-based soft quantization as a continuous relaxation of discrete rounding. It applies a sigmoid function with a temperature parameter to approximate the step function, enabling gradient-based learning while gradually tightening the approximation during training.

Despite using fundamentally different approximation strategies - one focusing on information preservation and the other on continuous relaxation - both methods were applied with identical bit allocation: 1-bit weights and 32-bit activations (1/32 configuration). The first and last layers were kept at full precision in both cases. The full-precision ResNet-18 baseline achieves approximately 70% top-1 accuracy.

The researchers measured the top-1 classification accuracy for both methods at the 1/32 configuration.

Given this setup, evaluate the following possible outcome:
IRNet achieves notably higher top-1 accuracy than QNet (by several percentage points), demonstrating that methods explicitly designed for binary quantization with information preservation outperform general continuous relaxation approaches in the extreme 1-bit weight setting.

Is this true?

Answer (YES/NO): NO